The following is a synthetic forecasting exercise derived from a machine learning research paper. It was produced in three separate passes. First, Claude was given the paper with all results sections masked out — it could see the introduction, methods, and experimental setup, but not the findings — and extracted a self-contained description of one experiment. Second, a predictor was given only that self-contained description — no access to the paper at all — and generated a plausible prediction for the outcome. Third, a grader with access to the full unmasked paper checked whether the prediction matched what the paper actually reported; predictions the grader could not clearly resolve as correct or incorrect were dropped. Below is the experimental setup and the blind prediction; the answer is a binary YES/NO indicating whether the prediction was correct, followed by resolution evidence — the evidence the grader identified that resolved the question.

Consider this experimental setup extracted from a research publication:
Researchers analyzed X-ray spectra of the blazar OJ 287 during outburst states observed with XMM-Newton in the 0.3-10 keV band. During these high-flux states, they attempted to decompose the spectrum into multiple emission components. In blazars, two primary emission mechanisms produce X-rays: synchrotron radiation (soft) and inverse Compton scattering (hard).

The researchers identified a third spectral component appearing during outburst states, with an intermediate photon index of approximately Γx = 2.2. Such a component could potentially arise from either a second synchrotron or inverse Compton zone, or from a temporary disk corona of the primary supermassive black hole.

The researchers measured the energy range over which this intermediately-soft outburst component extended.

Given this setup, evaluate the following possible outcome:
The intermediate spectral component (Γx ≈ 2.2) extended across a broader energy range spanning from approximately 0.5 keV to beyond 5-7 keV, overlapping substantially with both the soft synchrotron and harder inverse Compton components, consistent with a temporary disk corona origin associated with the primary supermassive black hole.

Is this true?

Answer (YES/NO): NO